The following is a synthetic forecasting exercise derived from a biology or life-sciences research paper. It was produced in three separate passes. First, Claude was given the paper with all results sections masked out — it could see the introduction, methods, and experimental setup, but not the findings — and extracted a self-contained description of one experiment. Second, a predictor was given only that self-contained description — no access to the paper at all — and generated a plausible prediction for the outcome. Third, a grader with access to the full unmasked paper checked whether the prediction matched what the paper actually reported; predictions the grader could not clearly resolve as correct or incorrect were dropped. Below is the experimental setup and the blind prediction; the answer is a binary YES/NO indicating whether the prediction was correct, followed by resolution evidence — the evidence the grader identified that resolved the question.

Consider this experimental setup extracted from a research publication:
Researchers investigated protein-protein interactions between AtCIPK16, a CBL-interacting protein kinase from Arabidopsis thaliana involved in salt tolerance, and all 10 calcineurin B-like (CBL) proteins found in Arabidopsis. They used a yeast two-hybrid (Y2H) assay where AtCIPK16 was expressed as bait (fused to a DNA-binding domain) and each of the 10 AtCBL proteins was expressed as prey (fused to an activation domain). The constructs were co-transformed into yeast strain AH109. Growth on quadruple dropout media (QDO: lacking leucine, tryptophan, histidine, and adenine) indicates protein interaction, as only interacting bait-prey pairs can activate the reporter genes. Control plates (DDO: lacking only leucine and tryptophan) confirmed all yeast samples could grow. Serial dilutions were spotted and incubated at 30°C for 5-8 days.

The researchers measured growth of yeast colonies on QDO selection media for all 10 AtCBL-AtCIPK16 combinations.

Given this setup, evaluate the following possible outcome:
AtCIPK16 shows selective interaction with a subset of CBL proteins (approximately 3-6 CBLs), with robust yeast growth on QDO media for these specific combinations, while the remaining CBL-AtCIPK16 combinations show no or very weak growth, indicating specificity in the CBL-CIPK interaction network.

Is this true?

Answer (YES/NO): YES